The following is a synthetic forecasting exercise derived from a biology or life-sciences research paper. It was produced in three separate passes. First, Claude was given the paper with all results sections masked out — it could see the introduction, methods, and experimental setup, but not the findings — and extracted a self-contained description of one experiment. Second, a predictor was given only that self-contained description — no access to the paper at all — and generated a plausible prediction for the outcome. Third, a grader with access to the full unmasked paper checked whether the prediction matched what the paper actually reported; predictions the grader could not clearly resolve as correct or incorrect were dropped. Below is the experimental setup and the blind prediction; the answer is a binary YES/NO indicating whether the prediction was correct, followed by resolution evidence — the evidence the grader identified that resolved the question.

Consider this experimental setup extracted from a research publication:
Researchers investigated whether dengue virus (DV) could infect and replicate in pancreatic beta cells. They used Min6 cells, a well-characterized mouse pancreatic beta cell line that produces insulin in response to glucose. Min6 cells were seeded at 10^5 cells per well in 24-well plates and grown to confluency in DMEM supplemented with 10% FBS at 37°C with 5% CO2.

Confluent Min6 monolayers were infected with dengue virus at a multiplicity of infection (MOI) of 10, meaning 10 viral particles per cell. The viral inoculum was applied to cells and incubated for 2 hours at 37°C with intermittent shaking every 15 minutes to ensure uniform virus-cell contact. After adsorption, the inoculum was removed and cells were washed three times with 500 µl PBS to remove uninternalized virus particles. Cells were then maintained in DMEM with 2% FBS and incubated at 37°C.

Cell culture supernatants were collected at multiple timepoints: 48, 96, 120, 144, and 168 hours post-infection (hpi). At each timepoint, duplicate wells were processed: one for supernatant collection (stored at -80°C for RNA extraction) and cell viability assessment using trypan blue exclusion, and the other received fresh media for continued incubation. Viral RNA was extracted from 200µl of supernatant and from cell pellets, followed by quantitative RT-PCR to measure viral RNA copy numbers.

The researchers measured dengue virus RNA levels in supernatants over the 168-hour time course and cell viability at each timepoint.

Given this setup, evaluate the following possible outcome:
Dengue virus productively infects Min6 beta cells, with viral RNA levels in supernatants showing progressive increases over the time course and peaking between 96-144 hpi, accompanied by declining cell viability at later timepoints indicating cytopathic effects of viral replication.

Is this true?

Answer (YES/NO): NO